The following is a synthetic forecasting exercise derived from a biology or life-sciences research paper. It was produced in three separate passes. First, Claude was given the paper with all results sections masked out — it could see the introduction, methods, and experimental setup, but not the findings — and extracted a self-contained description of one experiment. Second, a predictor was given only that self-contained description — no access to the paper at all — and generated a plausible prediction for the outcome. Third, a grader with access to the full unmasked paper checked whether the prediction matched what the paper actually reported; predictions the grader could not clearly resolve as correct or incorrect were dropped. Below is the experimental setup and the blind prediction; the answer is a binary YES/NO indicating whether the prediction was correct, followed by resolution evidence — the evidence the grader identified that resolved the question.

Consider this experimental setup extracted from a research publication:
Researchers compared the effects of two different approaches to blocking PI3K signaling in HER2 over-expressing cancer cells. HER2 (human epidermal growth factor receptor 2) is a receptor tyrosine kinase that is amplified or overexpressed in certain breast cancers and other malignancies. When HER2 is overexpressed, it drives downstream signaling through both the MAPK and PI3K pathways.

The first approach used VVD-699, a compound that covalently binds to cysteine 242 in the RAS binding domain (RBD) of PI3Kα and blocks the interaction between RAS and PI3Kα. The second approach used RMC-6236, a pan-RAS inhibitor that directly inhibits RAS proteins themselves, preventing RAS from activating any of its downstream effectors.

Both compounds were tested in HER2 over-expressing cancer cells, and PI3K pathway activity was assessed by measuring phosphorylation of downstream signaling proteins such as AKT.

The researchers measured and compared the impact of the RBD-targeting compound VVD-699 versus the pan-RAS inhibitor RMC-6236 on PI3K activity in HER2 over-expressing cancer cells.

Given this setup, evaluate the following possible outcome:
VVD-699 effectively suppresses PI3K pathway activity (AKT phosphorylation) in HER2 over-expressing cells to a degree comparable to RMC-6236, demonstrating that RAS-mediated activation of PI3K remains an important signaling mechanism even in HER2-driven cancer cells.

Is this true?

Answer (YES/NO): NO